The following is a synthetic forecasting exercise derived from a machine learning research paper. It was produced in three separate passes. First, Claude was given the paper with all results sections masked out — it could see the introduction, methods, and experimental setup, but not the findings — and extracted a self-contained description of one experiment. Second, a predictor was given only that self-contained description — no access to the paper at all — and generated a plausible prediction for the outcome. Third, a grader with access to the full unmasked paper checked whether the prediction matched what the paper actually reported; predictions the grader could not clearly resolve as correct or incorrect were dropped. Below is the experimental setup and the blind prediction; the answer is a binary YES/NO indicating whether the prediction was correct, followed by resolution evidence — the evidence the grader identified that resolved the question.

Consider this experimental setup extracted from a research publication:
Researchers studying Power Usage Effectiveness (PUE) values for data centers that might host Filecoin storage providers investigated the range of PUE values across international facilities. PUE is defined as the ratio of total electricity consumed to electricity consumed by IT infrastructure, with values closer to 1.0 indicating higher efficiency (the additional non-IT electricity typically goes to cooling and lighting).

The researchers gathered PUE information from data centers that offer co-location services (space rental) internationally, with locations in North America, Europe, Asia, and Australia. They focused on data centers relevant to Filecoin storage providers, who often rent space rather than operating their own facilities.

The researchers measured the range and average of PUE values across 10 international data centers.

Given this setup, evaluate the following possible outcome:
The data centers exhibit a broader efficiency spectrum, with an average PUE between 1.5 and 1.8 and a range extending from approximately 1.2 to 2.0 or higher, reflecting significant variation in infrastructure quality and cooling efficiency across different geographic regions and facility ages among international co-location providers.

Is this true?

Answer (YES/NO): NO